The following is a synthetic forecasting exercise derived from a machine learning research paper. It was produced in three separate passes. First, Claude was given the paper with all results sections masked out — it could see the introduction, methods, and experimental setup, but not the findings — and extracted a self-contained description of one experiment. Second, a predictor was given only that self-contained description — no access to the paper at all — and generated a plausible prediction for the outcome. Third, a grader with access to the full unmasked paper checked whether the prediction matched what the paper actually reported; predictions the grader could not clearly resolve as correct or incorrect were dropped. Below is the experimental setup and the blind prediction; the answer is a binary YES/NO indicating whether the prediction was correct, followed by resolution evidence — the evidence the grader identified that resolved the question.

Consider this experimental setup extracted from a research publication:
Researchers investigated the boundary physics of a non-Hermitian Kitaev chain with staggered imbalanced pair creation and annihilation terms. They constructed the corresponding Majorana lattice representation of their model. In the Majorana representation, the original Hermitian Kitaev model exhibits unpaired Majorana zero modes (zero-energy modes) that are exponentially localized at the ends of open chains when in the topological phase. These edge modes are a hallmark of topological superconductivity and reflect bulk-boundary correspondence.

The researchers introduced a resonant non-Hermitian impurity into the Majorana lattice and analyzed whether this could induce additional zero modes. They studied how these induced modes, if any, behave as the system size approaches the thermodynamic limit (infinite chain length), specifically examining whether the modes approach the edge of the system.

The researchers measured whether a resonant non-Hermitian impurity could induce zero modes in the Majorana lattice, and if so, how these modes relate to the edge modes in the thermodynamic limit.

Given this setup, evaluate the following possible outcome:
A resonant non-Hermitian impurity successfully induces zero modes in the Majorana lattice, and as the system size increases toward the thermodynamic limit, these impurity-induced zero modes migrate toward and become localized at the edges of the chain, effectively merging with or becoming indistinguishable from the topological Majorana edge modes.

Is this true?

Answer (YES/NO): YES